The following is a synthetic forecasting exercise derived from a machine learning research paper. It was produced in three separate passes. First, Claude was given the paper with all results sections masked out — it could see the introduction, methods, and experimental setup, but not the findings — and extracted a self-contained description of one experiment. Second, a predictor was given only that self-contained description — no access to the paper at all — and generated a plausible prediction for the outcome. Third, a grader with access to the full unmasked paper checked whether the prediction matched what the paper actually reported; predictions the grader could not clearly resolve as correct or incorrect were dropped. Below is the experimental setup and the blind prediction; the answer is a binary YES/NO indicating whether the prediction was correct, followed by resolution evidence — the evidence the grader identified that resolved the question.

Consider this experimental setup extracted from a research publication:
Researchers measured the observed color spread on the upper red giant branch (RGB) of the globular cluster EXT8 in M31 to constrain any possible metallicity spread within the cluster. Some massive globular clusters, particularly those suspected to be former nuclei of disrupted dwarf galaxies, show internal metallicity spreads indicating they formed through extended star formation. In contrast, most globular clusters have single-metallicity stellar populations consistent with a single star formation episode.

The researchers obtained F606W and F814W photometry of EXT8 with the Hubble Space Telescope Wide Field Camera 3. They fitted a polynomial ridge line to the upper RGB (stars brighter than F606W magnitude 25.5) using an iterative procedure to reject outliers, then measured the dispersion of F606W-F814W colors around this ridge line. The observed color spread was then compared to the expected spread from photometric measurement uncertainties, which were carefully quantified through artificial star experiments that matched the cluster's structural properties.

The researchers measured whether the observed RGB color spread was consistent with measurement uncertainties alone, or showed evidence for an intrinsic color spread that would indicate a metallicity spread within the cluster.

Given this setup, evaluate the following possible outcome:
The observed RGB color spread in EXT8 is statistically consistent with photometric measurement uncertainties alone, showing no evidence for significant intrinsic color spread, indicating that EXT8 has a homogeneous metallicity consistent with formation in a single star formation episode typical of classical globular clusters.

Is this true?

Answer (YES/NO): YES